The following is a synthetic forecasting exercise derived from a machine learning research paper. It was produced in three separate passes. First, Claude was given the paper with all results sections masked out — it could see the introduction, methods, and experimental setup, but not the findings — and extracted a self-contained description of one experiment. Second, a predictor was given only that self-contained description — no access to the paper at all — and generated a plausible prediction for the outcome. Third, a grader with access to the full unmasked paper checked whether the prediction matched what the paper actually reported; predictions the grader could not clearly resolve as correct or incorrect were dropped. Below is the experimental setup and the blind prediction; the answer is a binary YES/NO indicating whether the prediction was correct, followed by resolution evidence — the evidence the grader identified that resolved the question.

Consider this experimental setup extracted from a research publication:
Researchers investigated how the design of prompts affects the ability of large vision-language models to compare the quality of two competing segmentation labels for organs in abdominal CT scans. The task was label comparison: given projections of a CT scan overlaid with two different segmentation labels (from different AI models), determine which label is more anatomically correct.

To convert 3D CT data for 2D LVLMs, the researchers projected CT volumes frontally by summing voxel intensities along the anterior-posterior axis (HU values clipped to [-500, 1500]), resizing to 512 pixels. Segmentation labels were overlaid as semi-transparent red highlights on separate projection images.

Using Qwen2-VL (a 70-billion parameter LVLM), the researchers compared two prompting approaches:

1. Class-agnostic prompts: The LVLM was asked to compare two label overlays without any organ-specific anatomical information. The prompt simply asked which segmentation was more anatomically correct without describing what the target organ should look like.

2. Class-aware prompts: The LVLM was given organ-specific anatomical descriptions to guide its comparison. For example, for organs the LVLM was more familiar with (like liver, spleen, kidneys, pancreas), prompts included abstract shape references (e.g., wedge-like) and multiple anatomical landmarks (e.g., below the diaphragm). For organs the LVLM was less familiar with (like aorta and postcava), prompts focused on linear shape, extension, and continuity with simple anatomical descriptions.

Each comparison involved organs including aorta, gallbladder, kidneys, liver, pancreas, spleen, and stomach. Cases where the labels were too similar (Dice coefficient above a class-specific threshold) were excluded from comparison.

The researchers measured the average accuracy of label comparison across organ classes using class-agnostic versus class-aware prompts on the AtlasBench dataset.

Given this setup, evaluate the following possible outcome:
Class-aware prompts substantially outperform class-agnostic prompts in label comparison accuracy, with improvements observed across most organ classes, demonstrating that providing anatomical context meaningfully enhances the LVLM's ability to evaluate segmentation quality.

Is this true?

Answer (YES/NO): NO